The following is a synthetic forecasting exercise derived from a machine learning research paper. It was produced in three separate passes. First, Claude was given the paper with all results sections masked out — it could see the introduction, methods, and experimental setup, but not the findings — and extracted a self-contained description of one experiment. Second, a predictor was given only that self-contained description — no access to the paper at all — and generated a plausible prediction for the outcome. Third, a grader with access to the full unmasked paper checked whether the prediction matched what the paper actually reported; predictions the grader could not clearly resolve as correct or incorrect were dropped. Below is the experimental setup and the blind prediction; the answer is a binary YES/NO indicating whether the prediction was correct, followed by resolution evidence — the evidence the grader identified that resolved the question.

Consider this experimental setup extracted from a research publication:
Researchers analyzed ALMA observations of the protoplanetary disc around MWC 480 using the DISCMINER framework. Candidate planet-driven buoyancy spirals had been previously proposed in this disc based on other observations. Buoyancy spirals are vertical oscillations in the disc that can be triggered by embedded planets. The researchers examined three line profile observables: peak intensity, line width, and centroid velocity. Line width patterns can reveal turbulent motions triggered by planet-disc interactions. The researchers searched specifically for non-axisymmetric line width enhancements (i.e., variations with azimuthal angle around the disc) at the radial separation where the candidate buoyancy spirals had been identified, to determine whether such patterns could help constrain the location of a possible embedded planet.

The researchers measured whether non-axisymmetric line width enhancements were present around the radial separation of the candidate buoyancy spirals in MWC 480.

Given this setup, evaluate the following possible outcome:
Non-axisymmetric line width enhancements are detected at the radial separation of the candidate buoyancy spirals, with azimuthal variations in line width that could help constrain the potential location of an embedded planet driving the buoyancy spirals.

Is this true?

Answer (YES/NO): YES